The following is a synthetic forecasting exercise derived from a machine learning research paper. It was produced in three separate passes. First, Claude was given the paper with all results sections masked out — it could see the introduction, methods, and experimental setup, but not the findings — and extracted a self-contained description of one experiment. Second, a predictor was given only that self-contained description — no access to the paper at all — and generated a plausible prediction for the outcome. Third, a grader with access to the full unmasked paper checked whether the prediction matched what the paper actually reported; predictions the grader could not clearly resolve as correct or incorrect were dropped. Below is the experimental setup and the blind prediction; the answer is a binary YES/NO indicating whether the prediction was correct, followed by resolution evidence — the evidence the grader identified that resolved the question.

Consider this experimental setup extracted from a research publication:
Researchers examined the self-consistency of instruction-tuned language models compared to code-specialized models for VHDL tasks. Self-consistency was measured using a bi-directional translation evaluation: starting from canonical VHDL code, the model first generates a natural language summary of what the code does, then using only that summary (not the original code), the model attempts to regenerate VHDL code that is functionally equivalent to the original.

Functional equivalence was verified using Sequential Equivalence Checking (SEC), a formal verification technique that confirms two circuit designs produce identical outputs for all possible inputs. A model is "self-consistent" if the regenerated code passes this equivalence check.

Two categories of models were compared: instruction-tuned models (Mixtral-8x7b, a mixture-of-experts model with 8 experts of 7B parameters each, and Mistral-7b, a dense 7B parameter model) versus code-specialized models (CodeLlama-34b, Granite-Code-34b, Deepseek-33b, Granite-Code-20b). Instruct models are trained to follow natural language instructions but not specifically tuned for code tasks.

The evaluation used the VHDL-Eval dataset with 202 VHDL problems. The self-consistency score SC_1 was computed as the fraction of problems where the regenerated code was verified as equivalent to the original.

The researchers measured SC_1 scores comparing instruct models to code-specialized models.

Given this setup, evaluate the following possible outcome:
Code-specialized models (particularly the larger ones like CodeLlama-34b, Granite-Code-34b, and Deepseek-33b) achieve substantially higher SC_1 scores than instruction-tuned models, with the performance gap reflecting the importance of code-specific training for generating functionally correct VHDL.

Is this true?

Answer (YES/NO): YES